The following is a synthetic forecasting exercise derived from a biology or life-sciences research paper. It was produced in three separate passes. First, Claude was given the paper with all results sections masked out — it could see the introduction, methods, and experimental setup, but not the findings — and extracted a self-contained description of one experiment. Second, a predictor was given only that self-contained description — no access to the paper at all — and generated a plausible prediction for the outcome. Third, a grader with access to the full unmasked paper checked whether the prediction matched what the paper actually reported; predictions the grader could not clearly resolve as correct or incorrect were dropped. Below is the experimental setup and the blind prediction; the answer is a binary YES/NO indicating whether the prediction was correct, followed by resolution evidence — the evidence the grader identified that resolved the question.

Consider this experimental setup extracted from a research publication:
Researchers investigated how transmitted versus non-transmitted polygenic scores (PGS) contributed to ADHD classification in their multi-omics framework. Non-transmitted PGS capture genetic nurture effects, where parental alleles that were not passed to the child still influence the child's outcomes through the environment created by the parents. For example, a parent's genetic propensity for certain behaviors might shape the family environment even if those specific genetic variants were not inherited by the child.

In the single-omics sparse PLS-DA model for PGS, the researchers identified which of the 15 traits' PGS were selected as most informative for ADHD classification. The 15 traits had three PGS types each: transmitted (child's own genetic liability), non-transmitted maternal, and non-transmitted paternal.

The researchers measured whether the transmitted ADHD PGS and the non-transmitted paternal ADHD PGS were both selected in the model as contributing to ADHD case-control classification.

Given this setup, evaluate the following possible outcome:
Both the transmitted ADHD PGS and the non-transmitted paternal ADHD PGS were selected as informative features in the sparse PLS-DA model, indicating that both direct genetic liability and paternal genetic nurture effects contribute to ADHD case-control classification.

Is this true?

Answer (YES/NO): YES